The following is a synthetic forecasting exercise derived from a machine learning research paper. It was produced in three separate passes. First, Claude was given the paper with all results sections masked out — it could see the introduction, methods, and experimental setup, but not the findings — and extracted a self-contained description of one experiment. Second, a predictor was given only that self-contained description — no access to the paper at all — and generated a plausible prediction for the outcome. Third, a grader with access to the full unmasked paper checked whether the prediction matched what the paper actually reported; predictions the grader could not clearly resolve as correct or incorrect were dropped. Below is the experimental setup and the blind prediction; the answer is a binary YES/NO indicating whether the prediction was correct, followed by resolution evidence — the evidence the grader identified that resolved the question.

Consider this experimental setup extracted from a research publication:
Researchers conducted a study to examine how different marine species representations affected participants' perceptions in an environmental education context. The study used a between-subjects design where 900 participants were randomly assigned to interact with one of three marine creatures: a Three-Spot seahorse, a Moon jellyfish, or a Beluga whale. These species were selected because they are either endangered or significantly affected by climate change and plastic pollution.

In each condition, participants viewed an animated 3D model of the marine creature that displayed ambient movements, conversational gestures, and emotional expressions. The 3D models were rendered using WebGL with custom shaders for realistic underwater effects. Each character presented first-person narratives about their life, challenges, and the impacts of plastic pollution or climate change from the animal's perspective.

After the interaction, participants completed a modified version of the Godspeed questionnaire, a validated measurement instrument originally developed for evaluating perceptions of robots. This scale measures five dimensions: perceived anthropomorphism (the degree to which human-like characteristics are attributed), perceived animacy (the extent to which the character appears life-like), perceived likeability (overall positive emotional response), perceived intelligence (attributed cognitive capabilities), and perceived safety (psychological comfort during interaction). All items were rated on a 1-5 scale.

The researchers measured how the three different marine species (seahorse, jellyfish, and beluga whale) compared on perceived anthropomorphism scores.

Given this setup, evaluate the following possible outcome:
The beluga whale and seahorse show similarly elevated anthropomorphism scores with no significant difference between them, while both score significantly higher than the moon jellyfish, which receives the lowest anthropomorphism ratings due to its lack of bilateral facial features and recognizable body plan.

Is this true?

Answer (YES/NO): NO